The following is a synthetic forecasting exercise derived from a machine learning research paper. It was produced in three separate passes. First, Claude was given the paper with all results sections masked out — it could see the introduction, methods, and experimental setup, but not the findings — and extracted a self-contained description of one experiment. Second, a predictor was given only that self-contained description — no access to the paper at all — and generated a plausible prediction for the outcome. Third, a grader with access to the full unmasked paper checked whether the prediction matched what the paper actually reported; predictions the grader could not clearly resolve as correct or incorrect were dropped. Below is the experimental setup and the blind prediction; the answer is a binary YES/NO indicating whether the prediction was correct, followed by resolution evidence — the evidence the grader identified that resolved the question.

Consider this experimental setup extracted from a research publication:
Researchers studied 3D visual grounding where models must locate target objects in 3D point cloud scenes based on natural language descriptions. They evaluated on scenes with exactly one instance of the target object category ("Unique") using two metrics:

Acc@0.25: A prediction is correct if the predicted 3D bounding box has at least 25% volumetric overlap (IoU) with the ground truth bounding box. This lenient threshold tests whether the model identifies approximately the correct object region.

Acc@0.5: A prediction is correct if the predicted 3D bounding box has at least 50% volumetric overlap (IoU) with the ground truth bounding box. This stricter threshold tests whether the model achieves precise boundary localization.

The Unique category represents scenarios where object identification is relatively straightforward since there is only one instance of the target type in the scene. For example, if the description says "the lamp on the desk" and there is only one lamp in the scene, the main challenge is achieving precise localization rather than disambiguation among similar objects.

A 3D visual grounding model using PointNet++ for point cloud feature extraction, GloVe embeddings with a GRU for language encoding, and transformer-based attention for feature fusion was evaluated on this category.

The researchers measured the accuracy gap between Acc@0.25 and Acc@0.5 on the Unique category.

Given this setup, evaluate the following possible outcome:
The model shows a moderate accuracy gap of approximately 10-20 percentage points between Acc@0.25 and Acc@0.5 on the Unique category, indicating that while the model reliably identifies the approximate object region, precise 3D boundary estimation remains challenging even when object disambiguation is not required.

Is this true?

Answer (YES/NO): YES